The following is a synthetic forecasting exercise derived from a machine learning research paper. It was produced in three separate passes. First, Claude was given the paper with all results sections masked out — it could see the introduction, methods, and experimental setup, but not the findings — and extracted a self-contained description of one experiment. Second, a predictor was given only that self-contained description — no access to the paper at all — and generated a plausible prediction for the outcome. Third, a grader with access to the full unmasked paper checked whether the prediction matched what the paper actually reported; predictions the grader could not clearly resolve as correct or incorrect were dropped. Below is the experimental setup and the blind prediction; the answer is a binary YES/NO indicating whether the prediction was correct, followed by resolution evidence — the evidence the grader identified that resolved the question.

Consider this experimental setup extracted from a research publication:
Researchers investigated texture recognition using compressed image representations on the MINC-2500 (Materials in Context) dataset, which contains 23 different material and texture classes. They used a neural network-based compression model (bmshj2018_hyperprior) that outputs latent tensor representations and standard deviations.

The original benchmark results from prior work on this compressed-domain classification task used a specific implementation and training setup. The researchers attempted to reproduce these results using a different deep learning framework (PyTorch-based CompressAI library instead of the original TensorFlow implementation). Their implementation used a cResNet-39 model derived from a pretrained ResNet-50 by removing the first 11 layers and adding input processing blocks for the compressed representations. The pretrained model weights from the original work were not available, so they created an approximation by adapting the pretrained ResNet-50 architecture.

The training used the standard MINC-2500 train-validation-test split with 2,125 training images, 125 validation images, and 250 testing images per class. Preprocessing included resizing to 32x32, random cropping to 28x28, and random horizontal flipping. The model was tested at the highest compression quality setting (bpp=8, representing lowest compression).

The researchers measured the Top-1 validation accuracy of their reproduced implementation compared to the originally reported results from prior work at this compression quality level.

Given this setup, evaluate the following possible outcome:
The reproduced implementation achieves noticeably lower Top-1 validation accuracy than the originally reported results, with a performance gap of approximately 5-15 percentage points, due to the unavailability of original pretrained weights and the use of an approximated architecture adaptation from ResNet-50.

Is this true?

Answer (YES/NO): YES